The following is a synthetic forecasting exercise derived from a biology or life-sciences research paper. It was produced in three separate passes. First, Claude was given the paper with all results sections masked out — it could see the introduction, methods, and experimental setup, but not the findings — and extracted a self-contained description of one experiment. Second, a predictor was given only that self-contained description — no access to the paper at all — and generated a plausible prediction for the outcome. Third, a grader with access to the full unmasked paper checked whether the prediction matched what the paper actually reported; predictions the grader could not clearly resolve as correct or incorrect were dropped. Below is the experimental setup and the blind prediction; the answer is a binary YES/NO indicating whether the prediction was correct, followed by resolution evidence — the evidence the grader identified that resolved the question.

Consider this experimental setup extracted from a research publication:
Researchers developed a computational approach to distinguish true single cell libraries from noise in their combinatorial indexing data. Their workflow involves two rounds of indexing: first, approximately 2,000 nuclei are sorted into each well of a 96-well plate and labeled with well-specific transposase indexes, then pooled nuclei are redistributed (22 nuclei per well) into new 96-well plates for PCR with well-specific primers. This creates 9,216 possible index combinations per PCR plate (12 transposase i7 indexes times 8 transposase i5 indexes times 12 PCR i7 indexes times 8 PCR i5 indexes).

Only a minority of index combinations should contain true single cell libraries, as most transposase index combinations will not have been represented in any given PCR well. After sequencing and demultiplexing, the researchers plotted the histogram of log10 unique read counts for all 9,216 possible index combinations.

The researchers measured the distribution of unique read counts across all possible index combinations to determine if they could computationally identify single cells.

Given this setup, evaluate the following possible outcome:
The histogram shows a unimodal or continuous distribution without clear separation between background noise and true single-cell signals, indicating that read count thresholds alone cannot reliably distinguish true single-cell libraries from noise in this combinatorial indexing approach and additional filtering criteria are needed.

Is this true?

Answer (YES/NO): NO